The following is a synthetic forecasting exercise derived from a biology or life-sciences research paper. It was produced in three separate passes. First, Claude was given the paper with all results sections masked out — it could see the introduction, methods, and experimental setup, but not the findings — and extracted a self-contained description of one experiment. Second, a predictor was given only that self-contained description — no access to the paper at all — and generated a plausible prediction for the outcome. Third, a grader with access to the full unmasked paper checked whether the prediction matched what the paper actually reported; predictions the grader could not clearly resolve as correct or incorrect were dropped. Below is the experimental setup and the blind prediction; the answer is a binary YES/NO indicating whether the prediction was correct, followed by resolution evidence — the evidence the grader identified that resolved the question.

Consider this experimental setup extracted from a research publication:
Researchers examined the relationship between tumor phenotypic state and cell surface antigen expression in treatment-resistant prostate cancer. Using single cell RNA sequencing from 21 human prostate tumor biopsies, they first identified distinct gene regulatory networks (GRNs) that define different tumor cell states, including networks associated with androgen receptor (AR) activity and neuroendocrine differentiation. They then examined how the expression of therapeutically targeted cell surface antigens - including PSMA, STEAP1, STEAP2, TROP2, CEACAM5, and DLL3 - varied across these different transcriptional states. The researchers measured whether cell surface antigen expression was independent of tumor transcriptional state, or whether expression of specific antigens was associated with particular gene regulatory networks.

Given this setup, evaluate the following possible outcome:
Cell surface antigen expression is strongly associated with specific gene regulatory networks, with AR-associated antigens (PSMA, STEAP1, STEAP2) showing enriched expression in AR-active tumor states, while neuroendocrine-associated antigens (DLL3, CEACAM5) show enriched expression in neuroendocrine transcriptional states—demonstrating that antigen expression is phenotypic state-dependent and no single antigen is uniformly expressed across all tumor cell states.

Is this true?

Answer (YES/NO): YES